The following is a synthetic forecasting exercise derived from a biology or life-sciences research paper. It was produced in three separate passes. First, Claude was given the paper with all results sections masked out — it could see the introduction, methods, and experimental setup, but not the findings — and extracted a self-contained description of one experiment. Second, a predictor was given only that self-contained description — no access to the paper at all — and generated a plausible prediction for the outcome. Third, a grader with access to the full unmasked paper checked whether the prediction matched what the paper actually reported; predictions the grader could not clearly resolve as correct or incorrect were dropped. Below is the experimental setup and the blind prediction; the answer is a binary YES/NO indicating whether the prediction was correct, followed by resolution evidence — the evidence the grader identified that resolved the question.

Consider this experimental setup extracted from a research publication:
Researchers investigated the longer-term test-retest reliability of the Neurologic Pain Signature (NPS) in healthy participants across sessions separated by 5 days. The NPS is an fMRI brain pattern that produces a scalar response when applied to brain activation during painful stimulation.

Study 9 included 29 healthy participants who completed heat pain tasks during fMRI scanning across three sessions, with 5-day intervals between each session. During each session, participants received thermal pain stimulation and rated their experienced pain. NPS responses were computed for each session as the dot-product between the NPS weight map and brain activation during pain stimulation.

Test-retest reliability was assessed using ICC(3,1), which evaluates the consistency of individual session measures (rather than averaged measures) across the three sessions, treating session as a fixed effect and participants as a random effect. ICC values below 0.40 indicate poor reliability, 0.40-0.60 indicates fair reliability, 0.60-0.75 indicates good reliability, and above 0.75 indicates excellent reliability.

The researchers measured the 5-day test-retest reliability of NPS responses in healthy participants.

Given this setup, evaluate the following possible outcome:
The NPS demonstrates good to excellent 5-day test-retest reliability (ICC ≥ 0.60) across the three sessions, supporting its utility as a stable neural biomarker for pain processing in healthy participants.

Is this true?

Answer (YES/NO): YES